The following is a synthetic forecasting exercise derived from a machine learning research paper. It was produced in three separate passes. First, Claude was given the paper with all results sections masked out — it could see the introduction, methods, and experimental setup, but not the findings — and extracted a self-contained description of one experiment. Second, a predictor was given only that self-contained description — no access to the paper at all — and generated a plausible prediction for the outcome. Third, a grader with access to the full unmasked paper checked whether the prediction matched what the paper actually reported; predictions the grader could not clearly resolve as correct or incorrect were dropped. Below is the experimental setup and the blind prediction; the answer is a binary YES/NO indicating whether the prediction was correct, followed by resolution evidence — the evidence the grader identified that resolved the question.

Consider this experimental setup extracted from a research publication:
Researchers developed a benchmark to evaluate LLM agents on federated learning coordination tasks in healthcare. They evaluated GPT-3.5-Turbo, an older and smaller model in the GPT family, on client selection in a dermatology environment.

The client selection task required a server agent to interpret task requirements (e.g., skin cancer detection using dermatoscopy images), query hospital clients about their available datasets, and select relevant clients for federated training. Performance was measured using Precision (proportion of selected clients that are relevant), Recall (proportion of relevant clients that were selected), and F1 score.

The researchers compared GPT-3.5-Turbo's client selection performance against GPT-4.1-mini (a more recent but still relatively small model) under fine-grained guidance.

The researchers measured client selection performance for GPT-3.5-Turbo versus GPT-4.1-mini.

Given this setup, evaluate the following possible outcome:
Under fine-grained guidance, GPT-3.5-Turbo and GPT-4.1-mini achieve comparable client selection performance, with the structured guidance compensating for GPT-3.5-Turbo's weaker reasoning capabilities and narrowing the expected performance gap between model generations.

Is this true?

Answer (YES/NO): NO